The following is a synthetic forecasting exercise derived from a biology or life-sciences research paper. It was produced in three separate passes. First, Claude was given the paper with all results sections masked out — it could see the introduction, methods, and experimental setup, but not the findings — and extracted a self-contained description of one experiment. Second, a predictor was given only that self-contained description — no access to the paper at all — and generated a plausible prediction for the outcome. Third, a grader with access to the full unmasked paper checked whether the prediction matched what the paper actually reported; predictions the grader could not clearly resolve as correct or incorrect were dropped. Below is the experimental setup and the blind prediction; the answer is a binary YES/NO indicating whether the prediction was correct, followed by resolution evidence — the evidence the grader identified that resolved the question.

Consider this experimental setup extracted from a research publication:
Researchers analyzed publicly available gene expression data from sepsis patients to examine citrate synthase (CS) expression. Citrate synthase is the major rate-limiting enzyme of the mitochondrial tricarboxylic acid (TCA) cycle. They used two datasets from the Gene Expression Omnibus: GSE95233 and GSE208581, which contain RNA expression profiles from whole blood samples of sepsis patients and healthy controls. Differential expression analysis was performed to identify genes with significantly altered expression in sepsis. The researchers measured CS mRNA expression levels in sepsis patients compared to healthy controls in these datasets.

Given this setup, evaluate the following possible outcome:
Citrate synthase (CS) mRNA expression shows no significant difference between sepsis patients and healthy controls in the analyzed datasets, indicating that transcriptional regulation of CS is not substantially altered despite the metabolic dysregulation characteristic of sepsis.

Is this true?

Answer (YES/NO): NO